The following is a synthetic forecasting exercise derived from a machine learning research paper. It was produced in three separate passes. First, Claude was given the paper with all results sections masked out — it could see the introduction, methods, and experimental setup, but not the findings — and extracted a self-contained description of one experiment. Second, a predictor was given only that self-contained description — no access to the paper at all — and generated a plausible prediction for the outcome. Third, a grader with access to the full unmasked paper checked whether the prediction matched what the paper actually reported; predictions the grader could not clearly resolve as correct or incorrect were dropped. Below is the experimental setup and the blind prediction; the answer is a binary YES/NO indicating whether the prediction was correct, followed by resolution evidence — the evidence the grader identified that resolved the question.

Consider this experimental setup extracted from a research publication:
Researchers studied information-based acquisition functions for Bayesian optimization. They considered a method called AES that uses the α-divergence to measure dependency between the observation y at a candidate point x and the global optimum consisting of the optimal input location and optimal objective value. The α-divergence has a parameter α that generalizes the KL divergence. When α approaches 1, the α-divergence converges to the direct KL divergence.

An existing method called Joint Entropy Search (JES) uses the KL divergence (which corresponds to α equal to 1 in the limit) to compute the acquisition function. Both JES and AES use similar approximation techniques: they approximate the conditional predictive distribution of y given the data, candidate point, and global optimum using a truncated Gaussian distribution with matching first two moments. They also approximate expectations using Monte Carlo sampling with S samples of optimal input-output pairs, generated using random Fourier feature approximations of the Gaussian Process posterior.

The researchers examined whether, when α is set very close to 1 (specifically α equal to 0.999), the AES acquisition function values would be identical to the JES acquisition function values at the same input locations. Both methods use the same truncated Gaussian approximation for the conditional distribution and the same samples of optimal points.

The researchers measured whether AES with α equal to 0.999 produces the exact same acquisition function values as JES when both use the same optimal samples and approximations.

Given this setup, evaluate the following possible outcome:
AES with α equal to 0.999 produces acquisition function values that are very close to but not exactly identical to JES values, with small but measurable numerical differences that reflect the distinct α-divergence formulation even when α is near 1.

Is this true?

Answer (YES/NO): YES